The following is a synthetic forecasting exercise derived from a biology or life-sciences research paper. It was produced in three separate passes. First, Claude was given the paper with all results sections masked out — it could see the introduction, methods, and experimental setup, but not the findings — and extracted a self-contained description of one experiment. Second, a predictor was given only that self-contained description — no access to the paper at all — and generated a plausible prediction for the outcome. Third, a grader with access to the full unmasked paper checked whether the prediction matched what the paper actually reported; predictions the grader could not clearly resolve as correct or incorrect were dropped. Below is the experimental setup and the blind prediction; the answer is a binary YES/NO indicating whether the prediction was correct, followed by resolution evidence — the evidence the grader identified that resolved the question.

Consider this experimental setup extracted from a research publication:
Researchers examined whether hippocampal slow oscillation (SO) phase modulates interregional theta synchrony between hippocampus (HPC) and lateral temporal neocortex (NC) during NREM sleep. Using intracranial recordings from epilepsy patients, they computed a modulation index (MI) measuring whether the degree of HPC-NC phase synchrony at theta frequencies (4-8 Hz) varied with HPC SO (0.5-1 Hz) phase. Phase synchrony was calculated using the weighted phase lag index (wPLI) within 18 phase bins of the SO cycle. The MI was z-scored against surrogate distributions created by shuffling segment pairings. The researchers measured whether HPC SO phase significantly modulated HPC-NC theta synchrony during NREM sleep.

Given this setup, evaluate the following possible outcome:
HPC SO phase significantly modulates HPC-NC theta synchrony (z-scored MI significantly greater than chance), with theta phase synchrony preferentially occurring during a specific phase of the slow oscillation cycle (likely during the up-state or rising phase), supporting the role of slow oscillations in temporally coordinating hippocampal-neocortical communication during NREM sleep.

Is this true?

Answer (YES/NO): YES